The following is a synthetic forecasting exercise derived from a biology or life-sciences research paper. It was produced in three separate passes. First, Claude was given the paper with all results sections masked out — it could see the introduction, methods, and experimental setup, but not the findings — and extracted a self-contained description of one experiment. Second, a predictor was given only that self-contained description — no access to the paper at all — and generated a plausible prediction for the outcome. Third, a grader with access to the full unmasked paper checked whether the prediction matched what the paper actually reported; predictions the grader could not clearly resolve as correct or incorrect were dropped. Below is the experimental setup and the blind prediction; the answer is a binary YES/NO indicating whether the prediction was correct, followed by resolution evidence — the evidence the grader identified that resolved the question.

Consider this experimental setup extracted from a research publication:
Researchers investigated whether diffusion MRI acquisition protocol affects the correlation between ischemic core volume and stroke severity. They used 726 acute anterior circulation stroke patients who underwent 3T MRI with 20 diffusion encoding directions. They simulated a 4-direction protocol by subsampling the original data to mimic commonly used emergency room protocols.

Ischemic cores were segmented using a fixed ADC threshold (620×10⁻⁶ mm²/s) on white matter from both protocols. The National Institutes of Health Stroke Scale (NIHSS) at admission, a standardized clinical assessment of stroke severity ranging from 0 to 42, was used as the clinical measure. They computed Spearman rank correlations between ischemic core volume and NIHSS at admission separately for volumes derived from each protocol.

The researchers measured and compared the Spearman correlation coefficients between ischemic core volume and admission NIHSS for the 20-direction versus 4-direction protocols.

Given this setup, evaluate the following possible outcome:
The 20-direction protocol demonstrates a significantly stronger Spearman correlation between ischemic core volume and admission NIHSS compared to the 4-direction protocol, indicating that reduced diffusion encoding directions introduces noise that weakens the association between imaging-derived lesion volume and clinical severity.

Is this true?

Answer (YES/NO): YES